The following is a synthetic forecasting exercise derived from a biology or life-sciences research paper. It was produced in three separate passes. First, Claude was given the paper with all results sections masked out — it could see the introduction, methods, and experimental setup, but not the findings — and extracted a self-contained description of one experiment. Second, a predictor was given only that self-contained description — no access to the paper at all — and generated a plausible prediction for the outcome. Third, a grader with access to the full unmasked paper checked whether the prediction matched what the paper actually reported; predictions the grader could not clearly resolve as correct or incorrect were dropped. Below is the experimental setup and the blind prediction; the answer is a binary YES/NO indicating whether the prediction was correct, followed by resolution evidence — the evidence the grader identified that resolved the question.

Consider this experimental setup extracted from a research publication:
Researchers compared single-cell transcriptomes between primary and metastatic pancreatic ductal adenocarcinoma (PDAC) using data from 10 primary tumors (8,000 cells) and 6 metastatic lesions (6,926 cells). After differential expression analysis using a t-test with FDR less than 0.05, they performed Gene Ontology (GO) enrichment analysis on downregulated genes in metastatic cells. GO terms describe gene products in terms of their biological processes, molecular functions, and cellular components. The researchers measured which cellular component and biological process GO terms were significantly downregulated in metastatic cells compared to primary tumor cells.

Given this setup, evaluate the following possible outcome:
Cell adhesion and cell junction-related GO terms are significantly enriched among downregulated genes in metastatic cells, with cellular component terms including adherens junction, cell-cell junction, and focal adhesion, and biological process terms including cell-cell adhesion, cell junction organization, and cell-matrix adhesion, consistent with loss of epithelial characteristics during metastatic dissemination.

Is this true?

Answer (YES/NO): NO